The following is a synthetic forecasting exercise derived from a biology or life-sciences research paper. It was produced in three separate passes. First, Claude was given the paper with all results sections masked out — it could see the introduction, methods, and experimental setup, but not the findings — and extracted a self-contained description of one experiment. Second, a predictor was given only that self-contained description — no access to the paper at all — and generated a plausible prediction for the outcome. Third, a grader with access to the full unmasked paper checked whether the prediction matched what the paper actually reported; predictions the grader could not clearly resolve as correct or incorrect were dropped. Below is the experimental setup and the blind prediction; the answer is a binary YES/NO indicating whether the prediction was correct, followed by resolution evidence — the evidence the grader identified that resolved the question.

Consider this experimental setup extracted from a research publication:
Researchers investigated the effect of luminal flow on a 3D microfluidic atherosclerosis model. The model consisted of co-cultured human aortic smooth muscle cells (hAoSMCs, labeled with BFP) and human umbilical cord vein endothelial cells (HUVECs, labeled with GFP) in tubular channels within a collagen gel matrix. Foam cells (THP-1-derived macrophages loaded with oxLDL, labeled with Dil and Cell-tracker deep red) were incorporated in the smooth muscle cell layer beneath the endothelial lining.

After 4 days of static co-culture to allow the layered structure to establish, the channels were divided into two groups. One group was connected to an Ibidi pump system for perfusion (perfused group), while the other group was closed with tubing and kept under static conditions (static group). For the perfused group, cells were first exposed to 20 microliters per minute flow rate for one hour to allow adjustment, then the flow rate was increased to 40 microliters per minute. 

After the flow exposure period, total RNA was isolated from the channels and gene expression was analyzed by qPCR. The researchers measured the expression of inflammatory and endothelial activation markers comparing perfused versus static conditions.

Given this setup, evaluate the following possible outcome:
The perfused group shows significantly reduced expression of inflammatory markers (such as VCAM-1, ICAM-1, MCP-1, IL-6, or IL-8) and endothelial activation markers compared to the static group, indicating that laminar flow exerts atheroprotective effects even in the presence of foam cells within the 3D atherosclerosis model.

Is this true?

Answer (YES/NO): NO